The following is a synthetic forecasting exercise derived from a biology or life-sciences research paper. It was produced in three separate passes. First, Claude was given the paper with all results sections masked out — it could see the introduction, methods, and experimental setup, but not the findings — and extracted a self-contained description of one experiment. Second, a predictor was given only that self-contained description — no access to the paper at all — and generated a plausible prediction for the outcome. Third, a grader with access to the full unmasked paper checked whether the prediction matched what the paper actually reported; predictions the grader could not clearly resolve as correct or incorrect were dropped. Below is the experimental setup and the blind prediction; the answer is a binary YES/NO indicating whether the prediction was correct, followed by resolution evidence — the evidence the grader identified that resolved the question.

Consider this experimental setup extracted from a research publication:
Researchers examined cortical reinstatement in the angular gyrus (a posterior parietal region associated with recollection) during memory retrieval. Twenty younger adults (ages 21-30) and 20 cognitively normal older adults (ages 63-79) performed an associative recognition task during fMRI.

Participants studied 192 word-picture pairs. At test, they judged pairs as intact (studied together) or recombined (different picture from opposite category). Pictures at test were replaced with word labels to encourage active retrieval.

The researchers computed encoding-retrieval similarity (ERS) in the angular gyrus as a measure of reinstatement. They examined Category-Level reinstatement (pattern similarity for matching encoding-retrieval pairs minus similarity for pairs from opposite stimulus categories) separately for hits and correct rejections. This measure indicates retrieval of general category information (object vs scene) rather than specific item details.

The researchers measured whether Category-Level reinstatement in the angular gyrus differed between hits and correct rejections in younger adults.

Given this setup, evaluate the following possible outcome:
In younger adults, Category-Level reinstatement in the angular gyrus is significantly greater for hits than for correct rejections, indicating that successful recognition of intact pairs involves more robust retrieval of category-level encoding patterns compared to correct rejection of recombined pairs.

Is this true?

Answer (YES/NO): NO